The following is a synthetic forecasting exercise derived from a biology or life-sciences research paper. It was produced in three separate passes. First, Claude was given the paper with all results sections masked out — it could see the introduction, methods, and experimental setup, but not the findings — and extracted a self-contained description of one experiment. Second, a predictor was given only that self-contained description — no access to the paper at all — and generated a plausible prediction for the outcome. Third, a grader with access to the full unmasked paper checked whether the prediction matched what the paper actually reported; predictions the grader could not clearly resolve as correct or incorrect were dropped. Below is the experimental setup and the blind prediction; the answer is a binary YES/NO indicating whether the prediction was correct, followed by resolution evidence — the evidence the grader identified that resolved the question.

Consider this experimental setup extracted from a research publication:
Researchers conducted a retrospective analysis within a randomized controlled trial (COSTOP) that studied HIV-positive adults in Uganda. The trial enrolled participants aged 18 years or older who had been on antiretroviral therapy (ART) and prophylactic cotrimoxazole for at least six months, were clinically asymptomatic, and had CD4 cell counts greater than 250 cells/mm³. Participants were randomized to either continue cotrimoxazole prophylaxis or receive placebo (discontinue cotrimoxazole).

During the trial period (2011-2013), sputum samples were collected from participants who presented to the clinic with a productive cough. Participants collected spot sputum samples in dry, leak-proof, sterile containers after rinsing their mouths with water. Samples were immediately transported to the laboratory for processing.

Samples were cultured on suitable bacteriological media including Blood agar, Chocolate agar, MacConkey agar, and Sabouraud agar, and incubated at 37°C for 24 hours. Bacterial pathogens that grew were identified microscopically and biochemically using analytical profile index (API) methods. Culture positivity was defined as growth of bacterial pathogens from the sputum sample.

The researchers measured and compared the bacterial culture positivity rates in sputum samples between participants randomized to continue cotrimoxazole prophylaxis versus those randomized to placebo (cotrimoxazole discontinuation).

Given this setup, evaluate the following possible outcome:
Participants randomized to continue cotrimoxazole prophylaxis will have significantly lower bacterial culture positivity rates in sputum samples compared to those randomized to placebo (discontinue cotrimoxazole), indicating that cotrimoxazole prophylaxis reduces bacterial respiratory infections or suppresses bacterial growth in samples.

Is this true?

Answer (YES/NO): NO